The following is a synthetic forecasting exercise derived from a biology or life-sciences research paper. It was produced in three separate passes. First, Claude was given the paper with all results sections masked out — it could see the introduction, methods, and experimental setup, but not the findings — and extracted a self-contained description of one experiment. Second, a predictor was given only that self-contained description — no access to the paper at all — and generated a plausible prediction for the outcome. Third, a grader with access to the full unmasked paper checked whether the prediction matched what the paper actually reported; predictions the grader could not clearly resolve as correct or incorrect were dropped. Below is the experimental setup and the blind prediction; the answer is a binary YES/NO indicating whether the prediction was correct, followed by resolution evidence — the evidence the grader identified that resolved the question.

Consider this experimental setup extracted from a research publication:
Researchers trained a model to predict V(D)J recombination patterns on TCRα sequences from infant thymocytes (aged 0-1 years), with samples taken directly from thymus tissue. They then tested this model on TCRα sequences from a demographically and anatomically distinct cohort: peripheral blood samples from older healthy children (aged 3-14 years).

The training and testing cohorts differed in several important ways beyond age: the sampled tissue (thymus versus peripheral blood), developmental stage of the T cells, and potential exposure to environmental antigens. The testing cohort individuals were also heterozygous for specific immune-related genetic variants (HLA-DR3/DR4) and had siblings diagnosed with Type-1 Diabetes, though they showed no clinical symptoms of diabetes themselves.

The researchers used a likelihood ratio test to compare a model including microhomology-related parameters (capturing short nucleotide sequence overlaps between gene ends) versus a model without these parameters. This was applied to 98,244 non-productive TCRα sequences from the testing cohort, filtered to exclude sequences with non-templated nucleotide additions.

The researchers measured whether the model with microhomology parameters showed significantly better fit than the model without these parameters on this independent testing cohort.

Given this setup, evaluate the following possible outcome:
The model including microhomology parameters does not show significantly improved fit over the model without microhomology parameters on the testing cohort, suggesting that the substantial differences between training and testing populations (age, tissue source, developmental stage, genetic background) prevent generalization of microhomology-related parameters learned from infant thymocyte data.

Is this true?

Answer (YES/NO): NO